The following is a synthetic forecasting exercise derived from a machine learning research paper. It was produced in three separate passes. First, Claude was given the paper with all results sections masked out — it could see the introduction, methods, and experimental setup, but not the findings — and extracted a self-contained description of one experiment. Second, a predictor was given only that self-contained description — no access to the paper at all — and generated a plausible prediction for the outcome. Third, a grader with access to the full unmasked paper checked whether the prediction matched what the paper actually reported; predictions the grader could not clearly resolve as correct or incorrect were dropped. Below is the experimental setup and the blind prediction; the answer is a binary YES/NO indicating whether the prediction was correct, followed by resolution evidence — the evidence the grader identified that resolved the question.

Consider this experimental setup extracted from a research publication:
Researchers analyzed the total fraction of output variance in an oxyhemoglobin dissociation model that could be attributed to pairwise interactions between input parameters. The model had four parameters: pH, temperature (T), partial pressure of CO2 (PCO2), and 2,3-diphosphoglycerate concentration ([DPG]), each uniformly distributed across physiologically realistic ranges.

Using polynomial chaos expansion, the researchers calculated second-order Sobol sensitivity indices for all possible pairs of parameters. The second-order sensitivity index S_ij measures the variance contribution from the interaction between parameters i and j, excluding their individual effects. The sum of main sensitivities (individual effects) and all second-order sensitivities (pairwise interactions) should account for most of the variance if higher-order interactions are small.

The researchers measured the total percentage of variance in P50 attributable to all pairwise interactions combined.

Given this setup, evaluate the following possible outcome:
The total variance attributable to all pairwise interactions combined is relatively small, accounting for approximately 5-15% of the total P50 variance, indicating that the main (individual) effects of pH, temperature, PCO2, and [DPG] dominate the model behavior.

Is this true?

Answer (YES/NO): YES